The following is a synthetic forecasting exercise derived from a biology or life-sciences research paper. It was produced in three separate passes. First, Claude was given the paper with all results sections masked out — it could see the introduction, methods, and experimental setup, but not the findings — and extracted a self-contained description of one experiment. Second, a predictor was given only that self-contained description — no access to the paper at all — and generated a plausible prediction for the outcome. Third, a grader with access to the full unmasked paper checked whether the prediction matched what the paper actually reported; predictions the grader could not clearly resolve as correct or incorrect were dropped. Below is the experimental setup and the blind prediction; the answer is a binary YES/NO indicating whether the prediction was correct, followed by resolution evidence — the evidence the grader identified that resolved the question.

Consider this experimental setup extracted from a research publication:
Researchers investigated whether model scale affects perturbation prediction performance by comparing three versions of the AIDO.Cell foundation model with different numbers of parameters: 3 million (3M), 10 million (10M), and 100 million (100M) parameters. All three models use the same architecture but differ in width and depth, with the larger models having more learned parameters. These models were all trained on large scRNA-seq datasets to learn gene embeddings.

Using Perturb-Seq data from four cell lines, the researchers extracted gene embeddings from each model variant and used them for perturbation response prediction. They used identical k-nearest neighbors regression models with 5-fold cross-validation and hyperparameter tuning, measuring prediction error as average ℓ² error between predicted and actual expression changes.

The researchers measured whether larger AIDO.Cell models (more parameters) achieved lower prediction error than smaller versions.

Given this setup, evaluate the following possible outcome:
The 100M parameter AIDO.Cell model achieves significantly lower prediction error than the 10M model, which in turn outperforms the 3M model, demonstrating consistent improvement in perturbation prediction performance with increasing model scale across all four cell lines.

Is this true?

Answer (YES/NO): NO